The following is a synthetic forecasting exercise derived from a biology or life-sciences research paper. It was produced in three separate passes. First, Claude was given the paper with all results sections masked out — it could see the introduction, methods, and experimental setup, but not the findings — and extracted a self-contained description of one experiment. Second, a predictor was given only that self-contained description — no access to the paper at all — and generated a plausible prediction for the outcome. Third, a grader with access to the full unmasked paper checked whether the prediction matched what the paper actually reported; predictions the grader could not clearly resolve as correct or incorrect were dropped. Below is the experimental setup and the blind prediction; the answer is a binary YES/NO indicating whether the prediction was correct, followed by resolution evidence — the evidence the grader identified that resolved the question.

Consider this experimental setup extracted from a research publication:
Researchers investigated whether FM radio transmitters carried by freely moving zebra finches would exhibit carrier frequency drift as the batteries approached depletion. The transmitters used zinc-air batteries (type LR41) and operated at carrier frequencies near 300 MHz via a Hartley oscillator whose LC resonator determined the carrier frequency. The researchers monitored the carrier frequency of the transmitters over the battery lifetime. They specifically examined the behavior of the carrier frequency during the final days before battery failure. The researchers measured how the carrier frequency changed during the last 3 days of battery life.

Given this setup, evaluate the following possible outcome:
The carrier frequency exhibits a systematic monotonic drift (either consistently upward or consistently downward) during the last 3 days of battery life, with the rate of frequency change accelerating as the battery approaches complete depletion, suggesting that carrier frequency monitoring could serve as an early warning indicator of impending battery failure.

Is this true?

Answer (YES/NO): NO